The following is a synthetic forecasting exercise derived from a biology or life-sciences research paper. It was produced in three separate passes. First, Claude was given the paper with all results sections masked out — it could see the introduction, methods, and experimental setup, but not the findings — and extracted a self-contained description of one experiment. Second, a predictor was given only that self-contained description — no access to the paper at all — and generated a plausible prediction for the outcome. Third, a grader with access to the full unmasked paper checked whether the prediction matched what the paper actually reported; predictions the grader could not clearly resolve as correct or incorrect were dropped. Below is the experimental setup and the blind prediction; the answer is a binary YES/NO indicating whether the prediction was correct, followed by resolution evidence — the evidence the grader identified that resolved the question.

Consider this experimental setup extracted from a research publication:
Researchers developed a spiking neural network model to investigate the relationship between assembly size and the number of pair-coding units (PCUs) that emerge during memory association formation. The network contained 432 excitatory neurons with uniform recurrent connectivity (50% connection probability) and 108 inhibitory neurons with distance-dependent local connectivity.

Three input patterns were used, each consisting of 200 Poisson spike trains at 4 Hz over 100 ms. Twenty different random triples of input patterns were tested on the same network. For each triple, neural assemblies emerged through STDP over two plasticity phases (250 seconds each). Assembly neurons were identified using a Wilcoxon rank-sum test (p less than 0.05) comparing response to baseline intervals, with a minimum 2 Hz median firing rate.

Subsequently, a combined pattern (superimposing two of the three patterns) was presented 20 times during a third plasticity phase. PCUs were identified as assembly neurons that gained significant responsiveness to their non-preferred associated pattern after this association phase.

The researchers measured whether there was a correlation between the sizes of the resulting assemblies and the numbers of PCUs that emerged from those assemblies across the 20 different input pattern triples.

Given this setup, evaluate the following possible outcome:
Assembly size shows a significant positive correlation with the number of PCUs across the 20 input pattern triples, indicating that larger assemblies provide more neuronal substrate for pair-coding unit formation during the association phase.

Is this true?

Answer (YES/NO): YES